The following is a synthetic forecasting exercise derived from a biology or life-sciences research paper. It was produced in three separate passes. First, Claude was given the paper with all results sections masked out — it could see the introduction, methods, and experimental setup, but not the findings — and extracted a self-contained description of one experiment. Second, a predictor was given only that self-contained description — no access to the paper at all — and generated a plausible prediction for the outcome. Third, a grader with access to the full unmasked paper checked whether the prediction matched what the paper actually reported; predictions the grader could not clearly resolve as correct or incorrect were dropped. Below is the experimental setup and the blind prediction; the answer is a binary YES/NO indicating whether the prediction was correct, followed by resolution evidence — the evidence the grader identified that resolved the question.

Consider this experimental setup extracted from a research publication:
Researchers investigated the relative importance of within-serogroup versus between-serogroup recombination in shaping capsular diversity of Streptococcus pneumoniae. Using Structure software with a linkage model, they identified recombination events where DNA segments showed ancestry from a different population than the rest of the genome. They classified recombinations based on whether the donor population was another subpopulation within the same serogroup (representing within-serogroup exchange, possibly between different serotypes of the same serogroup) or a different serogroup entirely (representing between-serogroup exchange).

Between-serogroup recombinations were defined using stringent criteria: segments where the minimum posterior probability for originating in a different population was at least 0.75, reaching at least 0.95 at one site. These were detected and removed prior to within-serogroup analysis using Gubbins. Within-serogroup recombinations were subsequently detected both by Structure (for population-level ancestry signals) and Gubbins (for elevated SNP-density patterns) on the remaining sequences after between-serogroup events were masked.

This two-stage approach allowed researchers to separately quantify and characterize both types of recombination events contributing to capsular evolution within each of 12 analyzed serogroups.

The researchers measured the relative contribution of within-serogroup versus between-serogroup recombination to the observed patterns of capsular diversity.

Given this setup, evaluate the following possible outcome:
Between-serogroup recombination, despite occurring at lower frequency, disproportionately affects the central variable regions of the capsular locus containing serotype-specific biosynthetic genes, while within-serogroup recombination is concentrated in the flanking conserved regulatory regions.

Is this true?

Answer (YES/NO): NO